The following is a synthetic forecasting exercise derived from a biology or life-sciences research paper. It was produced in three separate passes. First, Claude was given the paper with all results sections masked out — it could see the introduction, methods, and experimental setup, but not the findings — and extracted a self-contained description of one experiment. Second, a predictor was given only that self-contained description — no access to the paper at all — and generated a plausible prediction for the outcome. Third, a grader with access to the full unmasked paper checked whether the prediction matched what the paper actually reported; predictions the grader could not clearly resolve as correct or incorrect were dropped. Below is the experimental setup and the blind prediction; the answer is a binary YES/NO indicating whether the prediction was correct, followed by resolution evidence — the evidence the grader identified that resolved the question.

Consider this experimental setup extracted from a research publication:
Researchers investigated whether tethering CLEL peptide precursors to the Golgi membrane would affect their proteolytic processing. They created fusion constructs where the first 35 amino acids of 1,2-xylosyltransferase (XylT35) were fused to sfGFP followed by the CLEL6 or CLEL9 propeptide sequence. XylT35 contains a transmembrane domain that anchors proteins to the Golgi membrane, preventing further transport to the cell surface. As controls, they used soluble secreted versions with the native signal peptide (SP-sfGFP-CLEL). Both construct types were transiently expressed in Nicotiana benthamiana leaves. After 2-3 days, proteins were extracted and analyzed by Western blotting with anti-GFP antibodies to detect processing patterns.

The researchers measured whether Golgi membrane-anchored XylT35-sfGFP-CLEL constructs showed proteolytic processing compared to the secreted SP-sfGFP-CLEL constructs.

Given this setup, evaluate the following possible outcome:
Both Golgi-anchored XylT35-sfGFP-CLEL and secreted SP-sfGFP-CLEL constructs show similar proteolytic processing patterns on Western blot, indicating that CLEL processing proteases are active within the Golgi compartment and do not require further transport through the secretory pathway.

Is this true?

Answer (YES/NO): NO